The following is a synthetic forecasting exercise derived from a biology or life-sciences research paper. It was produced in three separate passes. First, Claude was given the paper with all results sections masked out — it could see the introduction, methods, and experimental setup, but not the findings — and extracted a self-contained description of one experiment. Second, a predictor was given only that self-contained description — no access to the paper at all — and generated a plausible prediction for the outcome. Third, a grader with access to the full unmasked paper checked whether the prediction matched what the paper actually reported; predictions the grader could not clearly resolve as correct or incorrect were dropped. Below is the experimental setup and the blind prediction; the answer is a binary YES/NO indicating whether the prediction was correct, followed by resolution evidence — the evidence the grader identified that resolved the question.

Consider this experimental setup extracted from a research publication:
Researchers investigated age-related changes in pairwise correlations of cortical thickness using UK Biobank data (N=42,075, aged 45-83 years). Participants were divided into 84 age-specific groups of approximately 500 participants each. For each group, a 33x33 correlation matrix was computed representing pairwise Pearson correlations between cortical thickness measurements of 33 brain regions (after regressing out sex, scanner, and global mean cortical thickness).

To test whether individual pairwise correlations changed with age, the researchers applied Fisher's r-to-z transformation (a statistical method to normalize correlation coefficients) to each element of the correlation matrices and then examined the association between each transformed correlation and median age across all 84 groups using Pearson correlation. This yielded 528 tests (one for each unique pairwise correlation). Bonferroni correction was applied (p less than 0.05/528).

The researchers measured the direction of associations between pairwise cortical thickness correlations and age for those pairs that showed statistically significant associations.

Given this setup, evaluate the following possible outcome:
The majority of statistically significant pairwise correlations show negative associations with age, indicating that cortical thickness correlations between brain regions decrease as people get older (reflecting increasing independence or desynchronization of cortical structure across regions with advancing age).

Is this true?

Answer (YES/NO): NO